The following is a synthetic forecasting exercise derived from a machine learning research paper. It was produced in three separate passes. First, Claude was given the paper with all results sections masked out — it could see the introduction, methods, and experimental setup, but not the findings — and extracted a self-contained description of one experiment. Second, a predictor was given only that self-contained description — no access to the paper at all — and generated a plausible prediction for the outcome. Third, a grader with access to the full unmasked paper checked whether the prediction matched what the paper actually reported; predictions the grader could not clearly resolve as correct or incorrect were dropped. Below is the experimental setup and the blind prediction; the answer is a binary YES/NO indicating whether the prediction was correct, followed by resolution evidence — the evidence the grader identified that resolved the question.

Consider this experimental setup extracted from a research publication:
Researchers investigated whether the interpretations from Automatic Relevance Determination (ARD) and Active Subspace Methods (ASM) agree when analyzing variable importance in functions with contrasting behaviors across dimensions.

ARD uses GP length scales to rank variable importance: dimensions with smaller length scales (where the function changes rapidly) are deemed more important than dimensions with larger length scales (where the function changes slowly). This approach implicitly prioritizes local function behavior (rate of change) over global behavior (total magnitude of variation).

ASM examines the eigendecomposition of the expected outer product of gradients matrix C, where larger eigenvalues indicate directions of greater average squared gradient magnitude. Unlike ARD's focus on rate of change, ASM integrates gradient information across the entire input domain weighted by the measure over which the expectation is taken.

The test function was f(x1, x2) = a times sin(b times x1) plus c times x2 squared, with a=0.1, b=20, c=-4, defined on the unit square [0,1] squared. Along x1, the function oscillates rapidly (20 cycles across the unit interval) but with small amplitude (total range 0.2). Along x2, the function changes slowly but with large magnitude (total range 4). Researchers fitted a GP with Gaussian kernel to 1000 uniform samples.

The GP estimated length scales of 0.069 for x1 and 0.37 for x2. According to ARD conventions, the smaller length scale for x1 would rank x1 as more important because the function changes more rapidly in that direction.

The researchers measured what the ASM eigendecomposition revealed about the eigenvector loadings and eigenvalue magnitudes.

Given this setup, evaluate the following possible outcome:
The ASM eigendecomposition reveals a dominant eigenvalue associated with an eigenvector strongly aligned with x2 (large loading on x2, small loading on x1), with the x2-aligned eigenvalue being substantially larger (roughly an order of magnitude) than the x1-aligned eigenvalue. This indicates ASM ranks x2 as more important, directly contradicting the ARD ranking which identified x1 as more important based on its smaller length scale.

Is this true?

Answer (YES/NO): YES